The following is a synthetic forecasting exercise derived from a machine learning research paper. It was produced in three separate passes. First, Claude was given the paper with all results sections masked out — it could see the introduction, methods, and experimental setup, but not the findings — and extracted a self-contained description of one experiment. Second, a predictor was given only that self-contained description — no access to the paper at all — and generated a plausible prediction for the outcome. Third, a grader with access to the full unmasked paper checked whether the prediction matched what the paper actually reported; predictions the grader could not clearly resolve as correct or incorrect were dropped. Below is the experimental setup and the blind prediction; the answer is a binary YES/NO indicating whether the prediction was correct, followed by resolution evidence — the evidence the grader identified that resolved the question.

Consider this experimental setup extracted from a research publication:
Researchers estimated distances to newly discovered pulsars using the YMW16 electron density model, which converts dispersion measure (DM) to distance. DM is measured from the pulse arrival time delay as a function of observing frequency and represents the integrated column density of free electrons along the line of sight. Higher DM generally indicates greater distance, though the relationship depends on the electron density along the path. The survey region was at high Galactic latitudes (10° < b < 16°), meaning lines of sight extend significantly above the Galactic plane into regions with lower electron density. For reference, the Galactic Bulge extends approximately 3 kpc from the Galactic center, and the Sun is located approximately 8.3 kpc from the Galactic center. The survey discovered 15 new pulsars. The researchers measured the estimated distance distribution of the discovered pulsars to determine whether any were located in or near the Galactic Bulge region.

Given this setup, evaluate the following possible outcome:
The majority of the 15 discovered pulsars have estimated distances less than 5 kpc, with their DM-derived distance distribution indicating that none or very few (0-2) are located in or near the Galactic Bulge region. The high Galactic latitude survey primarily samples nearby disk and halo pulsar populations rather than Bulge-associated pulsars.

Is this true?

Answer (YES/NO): YES